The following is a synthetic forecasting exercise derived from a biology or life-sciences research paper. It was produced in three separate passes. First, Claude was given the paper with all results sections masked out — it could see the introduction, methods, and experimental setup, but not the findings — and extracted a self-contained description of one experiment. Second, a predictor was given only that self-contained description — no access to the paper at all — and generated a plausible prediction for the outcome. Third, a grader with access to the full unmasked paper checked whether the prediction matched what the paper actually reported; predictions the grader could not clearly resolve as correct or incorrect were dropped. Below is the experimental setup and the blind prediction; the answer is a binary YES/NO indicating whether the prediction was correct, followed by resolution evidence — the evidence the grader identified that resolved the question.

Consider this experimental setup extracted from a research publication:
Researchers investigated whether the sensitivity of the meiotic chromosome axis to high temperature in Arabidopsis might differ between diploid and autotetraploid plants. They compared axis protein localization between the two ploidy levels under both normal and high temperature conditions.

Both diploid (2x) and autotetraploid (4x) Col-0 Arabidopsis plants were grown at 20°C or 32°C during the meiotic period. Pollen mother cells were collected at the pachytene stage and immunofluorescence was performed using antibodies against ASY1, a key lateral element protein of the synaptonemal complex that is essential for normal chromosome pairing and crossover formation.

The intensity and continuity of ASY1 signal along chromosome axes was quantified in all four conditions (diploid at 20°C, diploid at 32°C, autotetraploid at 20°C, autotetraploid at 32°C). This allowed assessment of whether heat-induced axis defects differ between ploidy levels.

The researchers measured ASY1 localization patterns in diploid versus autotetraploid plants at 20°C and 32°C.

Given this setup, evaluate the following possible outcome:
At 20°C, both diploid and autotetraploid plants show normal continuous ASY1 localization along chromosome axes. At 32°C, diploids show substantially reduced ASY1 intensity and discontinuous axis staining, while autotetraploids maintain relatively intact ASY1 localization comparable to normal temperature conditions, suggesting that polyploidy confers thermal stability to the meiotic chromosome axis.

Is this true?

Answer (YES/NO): NO